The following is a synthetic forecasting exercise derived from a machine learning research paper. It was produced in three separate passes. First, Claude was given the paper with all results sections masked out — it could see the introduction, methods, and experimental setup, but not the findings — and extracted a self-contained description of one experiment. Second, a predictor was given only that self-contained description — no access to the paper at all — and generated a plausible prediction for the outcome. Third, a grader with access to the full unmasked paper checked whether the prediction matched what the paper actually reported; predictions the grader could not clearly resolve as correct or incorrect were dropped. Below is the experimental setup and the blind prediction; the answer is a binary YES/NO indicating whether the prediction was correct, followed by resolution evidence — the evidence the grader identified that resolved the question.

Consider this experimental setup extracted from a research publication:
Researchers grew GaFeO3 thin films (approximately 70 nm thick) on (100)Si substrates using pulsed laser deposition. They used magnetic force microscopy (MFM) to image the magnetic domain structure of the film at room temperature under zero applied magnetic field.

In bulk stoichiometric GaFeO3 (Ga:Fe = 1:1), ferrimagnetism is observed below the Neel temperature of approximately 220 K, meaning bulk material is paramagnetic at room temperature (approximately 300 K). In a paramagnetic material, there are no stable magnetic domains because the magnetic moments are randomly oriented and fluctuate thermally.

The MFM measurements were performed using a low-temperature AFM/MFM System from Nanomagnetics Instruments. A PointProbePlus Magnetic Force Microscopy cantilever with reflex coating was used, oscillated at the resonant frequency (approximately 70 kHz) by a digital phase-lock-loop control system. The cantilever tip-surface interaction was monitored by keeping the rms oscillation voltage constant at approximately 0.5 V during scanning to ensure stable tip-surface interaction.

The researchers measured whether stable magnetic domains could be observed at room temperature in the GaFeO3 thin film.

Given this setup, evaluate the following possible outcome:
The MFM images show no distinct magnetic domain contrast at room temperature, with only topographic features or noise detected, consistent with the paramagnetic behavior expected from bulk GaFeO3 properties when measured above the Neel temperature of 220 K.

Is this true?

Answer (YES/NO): NO